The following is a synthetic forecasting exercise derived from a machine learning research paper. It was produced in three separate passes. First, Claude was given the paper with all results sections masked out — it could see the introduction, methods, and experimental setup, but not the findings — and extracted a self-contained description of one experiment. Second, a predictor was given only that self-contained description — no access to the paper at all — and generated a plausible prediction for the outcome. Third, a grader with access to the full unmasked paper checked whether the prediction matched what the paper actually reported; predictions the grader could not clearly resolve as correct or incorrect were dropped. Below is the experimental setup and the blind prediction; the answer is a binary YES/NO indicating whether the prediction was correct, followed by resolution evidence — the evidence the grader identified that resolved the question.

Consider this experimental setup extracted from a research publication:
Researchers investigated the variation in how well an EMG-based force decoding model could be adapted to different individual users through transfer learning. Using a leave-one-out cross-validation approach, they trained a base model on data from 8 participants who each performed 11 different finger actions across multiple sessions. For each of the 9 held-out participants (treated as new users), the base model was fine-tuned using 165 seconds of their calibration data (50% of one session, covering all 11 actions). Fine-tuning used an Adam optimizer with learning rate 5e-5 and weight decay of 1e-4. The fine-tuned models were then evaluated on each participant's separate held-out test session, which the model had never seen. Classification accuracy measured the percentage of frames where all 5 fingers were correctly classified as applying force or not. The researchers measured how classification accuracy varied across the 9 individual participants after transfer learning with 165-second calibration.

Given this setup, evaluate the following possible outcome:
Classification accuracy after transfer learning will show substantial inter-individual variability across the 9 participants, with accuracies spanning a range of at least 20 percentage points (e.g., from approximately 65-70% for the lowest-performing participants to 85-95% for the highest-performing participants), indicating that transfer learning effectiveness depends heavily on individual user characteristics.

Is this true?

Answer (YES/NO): NO